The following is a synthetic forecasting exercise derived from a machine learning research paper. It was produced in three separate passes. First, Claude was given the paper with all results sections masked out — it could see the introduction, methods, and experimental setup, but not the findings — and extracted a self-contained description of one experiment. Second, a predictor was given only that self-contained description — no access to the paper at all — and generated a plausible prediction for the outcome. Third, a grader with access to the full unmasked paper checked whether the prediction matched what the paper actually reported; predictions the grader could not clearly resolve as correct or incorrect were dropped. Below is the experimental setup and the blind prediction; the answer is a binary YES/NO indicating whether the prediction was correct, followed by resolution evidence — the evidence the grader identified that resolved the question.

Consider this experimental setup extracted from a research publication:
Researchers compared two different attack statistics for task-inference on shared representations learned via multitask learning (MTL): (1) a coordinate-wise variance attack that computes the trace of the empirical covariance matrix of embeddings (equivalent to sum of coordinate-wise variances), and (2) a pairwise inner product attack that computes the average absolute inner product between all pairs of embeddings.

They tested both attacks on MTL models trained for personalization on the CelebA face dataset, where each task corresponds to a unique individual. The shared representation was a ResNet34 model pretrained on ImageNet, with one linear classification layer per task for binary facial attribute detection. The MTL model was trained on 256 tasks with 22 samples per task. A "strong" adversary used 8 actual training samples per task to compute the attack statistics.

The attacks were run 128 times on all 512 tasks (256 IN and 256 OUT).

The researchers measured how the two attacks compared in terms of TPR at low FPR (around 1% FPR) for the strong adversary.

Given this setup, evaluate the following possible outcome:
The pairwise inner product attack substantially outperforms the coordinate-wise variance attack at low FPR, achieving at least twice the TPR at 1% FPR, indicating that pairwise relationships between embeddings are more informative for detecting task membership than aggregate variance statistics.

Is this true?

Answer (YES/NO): NO